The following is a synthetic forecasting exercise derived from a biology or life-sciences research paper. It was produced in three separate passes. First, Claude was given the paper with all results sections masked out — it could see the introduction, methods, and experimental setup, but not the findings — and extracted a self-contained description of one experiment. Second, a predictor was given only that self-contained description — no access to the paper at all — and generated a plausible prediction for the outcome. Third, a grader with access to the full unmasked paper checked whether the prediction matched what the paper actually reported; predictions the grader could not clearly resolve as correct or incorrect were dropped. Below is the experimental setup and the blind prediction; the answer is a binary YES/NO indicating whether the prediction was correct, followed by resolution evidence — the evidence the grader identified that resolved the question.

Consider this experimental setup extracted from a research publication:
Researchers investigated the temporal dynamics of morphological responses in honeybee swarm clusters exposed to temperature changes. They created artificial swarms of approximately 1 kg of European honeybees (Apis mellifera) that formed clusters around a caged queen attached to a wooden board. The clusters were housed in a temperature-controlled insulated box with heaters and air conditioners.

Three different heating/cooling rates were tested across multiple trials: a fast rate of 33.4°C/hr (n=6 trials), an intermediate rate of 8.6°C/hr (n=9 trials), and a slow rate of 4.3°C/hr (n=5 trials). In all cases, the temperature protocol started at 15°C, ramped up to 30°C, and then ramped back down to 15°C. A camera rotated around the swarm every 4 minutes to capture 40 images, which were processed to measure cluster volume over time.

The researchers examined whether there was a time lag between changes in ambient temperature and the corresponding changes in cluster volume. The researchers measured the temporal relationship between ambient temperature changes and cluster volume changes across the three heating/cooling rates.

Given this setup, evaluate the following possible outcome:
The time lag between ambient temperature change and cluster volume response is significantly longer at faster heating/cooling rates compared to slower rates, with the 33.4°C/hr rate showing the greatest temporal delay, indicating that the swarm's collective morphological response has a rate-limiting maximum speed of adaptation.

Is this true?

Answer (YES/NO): NO